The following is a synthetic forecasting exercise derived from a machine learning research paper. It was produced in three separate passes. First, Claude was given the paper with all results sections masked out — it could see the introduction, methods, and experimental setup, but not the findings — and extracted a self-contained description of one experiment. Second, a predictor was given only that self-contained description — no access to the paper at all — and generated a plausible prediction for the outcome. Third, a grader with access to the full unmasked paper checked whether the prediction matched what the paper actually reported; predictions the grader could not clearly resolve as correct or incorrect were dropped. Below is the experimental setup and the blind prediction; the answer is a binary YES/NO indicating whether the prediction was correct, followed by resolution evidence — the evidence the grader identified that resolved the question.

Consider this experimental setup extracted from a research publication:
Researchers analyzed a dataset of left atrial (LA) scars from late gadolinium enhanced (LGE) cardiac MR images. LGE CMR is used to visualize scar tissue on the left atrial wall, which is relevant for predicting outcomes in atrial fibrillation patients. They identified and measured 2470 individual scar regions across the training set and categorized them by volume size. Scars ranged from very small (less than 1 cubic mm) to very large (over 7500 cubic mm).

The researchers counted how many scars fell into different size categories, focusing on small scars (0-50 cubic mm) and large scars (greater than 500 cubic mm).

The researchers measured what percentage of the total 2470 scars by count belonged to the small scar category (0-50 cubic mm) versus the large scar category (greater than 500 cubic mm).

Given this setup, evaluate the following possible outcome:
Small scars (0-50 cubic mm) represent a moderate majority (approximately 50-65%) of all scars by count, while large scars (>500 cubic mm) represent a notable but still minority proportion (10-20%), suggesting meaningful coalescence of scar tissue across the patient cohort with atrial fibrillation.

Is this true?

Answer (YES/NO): NO